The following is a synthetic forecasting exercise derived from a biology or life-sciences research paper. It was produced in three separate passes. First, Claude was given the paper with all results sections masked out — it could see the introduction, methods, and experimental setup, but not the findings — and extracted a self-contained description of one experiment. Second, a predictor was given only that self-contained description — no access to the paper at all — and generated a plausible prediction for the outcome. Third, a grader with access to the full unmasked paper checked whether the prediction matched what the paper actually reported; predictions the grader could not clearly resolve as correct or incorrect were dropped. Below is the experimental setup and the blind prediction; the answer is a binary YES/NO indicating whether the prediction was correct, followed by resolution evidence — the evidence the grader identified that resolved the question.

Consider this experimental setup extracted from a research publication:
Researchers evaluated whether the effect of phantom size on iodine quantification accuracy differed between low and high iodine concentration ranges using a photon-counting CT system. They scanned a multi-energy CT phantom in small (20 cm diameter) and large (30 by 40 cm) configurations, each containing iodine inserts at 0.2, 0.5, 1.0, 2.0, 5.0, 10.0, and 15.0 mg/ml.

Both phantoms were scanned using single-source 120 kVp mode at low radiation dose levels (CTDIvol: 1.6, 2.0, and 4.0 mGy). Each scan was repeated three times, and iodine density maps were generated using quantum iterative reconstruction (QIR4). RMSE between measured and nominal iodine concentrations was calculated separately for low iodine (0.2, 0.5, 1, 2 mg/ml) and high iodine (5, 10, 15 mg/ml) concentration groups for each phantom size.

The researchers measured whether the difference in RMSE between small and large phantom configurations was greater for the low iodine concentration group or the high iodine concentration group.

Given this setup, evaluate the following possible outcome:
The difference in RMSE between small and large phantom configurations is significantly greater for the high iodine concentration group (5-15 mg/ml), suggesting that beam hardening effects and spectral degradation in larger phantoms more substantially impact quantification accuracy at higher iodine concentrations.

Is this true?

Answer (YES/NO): YES